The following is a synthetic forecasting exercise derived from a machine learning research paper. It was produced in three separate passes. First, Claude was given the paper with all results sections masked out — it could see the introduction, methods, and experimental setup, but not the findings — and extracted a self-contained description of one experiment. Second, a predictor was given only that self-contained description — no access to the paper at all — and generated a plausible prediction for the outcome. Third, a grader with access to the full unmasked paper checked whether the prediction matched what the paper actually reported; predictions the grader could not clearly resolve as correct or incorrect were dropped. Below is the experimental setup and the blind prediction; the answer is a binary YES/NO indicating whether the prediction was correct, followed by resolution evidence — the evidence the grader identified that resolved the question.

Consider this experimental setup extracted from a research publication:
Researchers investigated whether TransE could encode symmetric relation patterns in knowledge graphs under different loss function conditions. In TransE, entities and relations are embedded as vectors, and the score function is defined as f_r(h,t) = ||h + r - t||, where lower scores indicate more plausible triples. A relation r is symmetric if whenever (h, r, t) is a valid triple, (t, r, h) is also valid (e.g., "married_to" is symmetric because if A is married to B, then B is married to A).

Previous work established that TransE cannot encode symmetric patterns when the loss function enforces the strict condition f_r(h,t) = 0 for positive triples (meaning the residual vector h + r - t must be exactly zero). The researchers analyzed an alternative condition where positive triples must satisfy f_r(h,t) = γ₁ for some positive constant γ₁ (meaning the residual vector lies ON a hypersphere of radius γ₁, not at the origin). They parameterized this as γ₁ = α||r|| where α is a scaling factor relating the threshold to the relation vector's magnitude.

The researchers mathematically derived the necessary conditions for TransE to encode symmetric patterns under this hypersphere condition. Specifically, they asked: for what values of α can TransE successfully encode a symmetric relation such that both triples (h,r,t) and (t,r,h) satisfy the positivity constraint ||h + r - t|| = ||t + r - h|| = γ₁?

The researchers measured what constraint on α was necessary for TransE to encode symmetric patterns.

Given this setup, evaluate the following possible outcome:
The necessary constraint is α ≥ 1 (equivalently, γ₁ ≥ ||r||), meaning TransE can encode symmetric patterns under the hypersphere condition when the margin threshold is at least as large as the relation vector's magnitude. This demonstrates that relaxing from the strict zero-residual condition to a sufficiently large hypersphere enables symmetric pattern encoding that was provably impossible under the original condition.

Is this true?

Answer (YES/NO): NO